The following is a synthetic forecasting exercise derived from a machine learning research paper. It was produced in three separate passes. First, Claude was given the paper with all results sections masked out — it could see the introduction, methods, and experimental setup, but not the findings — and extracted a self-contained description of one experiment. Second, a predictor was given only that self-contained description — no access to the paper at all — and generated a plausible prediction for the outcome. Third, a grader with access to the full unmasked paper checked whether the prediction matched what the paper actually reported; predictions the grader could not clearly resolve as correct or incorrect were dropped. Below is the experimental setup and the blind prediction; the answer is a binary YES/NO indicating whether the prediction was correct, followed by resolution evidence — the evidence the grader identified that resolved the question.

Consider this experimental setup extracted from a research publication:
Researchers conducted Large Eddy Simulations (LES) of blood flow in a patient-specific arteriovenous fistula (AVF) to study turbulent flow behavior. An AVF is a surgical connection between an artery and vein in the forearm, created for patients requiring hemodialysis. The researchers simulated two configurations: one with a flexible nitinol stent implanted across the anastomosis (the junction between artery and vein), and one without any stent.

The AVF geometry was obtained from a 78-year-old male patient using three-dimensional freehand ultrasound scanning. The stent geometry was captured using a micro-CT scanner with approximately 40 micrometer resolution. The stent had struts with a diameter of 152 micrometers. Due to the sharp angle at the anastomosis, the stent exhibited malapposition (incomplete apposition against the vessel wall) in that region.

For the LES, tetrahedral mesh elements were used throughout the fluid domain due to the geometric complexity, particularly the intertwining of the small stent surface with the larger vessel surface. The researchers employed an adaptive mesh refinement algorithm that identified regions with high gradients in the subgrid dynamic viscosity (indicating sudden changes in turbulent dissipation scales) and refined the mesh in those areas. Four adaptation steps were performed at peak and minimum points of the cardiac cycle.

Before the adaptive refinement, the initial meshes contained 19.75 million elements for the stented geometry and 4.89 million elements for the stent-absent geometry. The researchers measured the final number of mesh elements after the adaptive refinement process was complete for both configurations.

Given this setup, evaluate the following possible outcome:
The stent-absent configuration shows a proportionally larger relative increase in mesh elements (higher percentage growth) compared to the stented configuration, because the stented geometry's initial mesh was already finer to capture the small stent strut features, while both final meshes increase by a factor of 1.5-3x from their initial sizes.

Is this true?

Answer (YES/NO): NO